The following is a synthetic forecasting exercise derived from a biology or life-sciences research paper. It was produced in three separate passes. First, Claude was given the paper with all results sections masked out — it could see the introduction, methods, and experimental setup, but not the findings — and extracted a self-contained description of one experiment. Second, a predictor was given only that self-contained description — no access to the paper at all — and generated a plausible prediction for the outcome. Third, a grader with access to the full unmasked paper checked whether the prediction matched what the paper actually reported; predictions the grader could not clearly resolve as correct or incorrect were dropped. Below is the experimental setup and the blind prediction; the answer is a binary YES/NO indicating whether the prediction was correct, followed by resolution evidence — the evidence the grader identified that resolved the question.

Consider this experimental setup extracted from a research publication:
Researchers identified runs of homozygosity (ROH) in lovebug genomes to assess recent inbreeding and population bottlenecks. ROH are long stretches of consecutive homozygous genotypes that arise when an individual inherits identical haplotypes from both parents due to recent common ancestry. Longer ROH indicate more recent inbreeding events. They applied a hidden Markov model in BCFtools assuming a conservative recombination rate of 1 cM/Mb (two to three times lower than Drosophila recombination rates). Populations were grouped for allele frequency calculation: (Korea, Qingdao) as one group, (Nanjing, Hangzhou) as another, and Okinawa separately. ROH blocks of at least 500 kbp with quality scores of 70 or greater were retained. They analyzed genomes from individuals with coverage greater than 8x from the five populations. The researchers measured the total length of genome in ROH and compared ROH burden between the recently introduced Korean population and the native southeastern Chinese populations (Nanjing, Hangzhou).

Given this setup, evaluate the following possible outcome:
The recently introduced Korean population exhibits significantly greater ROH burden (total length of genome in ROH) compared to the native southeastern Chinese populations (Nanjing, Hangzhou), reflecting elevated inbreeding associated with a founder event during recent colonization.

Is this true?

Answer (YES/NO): YES